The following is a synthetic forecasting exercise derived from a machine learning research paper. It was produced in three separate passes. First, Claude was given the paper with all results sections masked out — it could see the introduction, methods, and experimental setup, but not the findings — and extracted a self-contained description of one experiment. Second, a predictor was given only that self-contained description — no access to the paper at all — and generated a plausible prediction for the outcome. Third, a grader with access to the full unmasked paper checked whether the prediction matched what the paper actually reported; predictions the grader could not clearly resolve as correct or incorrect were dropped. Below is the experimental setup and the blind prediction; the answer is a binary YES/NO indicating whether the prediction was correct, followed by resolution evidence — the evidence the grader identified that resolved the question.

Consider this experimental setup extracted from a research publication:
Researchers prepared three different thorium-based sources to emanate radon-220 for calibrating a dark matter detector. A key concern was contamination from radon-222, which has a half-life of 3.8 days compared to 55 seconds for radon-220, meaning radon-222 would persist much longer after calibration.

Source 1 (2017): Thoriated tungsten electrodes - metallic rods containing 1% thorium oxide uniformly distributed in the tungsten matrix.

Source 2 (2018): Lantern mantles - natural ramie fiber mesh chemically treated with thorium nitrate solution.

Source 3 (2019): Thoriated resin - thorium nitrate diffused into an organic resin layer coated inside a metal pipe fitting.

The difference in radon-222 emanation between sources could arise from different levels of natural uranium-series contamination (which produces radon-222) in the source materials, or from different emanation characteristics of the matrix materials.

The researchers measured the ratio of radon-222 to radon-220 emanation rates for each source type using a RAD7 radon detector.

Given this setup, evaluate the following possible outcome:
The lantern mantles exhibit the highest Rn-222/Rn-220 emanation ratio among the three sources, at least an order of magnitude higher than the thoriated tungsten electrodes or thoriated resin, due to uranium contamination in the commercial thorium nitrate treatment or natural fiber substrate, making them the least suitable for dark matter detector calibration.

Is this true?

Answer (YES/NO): NO